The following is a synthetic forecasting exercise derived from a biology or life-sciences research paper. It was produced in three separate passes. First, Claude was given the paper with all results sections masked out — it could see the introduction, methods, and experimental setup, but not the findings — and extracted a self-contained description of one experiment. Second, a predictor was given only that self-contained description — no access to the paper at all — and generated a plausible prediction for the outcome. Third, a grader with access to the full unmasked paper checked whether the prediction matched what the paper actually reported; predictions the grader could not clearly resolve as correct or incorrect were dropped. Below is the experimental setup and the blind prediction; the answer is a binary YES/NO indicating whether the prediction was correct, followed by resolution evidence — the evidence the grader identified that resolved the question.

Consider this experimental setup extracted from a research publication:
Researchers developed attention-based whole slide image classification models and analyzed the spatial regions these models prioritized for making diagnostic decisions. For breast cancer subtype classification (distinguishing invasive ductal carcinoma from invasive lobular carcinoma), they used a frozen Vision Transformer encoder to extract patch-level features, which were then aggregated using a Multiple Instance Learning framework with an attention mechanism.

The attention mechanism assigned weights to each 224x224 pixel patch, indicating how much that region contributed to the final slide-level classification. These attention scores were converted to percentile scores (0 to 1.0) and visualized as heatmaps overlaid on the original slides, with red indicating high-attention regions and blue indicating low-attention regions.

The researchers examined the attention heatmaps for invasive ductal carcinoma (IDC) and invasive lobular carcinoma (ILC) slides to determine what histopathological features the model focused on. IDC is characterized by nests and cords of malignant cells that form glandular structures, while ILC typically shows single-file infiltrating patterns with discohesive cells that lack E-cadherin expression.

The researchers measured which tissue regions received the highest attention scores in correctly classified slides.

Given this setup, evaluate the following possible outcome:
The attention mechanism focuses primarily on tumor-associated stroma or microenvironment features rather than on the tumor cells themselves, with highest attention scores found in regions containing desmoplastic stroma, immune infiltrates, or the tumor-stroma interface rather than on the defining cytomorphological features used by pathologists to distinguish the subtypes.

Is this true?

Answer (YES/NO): NO